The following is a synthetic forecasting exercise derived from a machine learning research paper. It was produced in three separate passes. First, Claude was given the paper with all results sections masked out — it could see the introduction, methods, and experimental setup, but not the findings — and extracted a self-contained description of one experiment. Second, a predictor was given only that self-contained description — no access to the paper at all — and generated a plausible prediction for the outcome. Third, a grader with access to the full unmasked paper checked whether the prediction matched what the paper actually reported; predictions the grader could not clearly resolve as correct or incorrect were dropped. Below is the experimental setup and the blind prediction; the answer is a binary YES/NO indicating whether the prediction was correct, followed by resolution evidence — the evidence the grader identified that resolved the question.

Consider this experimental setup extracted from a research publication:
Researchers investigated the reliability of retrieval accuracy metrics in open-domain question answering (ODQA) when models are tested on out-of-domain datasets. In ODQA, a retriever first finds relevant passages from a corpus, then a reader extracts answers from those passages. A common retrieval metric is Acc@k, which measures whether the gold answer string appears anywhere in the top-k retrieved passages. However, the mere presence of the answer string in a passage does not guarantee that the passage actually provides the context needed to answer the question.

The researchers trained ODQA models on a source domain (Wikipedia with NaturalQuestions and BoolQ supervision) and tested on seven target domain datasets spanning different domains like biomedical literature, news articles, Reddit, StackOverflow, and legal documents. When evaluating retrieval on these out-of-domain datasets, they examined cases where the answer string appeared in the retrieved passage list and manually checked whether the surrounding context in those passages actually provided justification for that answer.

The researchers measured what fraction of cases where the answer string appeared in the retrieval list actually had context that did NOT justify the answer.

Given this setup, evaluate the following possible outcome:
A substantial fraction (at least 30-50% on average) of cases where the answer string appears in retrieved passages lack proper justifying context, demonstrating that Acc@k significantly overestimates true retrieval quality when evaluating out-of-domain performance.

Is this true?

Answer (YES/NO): YES